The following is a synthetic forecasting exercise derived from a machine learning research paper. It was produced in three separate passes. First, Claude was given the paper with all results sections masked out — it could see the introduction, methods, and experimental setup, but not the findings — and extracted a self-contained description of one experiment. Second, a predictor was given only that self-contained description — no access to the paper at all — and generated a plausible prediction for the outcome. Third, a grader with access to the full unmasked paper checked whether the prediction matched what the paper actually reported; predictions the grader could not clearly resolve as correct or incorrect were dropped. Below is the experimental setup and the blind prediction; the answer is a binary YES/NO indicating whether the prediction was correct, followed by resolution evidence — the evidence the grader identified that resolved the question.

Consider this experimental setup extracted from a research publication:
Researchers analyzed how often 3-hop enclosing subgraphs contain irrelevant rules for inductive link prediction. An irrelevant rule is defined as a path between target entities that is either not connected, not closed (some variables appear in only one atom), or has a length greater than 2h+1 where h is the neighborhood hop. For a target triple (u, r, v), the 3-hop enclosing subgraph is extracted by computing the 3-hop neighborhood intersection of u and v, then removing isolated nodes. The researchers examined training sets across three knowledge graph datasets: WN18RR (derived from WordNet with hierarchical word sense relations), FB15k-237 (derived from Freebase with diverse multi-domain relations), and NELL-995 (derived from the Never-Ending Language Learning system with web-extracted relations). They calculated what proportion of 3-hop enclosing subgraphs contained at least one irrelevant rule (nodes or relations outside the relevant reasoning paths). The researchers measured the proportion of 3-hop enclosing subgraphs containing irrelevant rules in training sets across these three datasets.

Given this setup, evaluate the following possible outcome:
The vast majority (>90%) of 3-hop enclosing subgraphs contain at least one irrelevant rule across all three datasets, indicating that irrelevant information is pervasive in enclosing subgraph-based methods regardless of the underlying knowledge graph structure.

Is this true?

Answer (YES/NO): NO